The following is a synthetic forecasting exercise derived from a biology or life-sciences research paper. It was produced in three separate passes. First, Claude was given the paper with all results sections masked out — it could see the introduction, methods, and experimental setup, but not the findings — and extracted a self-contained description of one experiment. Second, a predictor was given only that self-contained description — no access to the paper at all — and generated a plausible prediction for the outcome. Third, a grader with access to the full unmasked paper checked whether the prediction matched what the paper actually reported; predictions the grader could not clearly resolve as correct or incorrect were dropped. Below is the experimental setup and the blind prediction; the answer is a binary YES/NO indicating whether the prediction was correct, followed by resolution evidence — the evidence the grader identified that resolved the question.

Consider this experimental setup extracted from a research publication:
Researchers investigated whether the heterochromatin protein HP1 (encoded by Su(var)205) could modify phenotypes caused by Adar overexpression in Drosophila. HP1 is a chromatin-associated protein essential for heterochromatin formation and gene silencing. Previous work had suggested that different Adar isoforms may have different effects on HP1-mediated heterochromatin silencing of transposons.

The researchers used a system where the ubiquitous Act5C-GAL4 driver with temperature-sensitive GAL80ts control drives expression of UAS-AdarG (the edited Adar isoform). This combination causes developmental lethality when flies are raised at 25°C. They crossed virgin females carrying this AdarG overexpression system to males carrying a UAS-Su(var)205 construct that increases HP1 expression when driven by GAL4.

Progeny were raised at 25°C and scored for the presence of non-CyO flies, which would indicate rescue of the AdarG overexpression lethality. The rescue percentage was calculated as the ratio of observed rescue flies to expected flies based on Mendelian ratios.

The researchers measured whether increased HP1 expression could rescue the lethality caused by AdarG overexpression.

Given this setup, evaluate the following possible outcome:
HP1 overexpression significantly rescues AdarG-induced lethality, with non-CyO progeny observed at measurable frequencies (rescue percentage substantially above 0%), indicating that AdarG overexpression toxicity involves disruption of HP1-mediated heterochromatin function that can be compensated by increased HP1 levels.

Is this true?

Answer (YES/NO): YES